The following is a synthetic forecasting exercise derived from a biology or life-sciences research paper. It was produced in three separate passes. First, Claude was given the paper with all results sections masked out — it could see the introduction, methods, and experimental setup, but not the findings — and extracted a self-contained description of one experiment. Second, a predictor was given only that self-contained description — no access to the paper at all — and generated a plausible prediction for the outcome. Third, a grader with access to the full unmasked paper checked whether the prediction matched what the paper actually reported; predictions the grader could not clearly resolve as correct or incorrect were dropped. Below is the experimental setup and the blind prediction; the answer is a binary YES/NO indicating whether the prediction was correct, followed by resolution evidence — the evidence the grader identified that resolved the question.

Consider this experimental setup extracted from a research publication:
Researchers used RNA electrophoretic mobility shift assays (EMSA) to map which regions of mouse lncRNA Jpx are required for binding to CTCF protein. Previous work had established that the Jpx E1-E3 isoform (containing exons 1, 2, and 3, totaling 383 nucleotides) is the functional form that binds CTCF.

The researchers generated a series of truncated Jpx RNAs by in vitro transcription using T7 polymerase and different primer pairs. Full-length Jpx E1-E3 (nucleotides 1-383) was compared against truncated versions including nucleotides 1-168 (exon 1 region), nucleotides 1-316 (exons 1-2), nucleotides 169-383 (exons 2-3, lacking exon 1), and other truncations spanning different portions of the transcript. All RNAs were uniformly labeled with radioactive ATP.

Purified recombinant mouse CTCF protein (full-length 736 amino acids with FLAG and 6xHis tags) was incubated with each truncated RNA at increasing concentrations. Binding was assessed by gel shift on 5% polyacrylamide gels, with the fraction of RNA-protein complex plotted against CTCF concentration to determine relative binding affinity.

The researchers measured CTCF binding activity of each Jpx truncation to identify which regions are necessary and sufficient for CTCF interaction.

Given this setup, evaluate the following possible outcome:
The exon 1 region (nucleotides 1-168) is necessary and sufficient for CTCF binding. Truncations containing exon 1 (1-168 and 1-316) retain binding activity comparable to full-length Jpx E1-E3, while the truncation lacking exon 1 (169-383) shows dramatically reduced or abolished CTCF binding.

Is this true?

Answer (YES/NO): NO